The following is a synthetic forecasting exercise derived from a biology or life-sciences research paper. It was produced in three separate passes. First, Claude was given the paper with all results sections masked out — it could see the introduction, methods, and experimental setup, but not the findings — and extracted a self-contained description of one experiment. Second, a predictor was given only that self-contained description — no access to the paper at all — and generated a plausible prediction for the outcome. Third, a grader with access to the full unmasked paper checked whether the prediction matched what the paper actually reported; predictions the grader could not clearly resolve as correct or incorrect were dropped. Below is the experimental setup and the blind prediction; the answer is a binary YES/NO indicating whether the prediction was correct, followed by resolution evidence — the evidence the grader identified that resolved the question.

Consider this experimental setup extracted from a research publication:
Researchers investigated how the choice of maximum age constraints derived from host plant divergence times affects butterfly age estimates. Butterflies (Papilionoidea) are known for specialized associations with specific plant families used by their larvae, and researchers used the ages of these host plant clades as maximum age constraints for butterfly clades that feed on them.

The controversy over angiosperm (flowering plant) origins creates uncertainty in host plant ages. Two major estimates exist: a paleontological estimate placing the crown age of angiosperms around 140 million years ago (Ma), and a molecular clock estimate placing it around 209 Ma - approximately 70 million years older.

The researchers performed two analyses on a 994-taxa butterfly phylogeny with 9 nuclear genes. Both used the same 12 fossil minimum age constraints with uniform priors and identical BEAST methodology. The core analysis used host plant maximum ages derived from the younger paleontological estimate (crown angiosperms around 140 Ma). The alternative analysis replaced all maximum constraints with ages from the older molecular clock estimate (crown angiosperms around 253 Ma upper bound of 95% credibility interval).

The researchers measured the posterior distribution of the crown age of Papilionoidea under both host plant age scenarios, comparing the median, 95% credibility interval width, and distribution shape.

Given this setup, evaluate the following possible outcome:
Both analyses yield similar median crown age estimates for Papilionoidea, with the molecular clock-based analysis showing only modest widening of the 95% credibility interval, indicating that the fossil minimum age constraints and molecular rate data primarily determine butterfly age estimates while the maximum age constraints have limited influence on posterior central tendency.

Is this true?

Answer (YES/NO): NO